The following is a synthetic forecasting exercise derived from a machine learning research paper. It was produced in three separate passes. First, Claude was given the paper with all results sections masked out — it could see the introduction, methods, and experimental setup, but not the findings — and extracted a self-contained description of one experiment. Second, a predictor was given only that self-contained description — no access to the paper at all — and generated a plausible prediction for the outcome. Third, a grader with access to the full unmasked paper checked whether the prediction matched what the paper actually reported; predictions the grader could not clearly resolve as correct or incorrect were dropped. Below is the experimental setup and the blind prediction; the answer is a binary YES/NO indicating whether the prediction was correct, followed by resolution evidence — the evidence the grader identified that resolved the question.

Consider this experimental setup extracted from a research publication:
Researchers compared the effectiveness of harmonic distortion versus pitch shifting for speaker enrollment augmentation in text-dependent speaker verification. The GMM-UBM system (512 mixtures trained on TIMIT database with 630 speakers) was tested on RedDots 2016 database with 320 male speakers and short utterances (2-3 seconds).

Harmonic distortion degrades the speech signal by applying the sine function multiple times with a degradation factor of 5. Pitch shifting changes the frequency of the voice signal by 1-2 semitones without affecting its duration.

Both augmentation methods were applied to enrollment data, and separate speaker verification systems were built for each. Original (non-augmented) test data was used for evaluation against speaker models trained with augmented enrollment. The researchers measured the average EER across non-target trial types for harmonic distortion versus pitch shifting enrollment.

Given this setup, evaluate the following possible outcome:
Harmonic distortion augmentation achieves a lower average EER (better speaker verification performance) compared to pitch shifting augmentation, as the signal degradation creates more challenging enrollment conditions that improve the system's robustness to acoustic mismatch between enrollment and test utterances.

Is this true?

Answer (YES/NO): YES